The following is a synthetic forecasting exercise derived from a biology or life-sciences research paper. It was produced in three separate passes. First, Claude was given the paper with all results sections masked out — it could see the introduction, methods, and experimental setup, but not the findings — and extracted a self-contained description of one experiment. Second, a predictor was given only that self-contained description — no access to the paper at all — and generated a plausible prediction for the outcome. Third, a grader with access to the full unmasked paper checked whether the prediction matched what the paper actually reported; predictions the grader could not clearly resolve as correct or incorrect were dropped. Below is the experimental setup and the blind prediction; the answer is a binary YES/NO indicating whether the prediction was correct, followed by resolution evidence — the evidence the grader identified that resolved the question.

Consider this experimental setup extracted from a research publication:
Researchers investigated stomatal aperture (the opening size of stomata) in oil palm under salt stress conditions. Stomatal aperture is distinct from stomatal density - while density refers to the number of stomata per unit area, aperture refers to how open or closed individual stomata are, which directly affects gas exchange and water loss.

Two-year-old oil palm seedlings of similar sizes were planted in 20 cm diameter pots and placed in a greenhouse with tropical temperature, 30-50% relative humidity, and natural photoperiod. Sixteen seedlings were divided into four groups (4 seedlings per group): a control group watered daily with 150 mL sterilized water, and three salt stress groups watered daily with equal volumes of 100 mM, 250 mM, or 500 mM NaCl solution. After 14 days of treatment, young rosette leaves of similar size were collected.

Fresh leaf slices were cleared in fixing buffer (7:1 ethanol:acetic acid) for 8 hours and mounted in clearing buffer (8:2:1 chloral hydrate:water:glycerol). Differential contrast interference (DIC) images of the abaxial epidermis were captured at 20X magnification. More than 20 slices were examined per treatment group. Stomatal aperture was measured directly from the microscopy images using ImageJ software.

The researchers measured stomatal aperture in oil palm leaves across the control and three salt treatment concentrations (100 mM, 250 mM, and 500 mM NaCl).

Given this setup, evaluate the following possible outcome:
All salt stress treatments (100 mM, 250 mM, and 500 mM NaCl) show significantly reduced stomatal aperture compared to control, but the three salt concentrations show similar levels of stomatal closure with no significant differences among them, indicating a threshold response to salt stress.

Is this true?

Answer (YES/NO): NO